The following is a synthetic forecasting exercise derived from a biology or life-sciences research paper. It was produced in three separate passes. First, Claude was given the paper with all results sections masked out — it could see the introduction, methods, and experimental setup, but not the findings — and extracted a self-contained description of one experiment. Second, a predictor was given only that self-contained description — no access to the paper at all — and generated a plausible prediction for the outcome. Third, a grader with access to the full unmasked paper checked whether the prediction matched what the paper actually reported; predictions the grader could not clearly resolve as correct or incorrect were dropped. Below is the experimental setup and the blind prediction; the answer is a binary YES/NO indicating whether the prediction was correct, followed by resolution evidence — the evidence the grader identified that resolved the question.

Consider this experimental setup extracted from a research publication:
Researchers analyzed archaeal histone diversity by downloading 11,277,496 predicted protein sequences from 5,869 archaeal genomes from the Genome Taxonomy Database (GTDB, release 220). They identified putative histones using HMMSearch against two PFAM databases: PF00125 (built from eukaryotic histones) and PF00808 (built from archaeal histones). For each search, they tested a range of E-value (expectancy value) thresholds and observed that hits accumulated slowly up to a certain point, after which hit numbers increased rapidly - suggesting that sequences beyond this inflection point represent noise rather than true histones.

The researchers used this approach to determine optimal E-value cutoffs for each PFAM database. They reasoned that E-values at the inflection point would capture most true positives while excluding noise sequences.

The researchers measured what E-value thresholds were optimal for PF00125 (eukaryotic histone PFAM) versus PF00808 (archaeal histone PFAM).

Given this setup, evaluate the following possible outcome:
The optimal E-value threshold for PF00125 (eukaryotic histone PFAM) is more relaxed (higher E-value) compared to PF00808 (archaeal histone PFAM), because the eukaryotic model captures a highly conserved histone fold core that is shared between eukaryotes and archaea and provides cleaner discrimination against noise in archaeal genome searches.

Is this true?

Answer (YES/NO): YES